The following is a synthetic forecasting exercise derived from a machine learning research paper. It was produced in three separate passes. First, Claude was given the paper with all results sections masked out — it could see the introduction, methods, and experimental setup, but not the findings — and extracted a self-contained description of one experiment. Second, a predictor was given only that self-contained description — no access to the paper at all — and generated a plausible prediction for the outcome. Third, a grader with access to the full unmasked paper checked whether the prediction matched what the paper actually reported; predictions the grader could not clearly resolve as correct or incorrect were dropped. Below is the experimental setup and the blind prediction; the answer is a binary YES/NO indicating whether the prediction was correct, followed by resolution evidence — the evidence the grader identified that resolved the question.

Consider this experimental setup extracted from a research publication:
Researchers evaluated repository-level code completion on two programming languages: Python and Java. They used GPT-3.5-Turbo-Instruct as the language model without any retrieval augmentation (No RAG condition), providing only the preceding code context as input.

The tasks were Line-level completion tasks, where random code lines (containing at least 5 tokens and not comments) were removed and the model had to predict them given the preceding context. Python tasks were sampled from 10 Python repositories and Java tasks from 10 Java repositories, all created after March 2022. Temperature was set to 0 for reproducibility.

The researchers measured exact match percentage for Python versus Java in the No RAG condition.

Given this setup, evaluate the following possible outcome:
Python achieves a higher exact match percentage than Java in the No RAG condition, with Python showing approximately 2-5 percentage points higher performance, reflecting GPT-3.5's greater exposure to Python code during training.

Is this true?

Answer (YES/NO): NO